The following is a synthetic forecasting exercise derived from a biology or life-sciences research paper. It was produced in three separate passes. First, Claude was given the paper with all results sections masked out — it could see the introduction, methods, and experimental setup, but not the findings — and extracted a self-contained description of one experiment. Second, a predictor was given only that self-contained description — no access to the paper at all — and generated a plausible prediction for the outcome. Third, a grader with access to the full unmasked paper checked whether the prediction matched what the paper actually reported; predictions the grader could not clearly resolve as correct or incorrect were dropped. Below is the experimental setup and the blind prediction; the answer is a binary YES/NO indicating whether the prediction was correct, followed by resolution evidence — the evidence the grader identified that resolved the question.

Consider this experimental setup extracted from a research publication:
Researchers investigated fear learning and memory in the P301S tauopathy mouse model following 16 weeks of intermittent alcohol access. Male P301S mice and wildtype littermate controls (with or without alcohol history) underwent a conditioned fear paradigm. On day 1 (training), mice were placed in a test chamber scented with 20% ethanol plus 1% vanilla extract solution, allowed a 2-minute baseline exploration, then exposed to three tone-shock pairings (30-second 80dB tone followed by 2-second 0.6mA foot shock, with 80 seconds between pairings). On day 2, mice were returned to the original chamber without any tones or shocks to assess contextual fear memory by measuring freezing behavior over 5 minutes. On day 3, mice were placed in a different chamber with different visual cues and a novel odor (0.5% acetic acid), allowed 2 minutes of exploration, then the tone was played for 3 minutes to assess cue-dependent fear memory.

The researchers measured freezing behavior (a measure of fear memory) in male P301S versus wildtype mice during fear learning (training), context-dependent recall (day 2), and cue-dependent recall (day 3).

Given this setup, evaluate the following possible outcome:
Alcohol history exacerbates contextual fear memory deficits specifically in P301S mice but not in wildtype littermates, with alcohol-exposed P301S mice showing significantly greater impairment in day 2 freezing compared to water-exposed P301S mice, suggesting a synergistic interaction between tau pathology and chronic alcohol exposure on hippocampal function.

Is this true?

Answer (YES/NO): NO